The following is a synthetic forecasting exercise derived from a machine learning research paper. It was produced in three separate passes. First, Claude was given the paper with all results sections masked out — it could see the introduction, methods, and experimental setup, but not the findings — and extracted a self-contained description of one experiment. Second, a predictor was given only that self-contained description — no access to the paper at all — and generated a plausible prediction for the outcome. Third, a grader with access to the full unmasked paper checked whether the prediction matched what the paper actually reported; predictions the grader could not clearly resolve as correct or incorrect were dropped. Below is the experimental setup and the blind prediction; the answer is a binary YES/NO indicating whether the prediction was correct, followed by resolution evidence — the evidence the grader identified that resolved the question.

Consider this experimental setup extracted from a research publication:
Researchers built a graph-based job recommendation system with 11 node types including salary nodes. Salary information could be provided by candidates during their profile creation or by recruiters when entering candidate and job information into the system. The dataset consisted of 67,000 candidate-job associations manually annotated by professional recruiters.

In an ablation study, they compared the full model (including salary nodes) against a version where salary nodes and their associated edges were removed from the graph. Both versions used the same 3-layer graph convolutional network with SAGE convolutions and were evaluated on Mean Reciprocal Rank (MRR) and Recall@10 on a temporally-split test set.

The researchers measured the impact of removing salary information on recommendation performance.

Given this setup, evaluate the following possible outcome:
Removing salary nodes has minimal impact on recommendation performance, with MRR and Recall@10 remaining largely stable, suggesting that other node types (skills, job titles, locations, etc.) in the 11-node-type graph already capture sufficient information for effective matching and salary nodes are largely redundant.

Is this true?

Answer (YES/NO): YES